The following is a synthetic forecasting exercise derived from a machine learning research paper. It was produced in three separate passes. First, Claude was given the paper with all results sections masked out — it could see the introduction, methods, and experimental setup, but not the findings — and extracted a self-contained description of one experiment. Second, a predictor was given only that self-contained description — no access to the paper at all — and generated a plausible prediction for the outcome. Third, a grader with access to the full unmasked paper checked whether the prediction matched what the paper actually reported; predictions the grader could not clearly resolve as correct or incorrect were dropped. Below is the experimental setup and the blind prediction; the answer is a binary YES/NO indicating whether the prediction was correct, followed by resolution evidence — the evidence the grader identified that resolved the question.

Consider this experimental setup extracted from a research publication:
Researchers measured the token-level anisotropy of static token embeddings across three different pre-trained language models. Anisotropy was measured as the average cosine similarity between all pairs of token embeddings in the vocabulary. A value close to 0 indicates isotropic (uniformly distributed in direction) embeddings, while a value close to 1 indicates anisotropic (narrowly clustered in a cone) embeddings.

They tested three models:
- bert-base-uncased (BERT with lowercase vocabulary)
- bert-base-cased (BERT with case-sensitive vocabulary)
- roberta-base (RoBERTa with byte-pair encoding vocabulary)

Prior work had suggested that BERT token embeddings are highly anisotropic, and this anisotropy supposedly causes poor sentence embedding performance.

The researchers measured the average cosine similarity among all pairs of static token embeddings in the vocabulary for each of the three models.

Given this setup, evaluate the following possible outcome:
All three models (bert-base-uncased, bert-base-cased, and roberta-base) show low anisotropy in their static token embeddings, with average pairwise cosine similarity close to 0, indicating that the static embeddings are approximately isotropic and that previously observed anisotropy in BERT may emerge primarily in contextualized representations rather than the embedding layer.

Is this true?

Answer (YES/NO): NO